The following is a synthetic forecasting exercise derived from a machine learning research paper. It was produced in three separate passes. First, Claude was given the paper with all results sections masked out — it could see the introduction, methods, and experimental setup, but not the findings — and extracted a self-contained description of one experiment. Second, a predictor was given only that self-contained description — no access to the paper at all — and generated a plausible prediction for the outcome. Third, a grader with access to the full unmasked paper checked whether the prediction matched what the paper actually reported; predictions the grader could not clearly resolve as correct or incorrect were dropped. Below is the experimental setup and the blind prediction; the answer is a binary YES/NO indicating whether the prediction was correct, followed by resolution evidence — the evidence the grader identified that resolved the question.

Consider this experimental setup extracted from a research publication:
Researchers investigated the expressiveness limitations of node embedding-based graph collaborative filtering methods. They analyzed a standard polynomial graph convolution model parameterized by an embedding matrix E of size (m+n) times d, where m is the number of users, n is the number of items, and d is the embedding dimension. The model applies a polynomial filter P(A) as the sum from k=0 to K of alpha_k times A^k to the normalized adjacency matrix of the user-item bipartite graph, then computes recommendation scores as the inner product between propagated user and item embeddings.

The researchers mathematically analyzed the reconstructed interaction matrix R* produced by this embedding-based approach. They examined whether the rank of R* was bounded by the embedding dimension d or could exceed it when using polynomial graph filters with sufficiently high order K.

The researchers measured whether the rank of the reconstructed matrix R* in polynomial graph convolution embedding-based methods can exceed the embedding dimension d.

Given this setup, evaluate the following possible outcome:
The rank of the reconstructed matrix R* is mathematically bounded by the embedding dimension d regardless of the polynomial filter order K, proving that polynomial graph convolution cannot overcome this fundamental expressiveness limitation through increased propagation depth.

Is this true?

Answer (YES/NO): YES